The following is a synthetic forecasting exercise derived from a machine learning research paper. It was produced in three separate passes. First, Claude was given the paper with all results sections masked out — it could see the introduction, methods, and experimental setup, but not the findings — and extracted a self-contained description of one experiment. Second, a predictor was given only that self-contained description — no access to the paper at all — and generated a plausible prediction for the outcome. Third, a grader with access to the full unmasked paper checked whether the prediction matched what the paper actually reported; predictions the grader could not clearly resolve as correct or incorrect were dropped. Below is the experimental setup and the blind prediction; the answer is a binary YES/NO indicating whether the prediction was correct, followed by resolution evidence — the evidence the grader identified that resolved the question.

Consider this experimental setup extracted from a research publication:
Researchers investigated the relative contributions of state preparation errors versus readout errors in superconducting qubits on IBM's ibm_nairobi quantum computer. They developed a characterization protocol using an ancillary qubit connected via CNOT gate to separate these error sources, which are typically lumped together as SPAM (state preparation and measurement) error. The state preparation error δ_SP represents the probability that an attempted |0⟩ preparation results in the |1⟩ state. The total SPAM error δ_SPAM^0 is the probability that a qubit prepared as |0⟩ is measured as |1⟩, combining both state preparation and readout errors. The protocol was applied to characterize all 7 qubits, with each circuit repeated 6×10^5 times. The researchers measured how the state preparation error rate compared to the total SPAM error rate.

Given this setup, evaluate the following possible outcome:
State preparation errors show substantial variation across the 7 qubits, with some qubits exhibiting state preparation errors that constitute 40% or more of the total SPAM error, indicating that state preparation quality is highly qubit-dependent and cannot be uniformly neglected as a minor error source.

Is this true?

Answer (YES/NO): YES